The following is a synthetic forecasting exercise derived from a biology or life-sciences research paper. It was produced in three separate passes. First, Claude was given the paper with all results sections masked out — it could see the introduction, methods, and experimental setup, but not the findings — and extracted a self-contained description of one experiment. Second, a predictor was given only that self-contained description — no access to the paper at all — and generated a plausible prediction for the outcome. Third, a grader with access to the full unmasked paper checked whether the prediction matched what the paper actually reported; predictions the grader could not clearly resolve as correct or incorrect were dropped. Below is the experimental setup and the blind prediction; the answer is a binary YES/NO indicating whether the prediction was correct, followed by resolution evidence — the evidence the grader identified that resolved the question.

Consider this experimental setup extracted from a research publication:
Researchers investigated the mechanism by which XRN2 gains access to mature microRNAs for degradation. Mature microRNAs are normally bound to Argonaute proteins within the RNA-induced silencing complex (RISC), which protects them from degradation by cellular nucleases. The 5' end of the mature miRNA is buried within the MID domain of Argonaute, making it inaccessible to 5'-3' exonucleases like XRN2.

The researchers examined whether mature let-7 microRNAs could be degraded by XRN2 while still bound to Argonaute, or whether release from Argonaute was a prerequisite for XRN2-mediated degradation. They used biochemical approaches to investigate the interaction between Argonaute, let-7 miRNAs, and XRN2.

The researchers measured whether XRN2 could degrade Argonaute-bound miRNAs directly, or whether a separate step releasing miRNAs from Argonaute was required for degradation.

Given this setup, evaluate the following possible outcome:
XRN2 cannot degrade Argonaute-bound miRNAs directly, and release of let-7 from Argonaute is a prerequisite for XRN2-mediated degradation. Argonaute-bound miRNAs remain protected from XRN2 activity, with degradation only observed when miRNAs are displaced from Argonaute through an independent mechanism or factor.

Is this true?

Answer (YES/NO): YES